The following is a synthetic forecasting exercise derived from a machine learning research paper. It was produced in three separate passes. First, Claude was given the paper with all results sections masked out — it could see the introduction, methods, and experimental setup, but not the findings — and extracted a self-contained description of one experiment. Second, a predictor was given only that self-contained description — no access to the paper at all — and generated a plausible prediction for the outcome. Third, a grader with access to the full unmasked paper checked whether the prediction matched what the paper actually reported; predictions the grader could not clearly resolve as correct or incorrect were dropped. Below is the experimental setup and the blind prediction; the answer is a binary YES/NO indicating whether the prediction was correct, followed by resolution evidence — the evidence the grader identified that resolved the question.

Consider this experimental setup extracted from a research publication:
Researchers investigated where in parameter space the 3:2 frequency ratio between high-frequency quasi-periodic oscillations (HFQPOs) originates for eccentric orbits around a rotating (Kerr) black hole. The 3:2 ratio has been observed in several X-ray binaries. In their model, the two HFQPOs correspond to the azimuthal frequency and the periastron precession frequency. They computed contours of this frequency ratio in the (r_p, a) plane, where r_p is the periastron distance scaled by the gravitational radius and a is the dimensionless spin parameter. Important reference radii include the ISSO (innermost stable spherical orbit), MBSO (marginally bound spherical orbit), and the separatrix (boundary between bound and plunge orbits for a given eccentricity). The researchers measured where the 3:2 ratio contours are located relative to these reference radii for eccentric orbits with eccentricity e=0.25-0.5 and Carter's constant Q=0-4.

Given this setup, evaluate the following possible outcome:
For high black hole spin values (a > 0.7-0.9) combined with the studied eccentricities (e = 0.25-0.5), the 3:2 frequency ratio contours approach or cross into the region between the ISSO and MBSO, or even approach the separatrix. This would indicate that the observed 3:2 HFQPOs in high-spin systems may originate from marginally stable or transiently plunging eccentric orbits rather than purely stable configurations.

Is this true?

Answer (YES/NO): NO